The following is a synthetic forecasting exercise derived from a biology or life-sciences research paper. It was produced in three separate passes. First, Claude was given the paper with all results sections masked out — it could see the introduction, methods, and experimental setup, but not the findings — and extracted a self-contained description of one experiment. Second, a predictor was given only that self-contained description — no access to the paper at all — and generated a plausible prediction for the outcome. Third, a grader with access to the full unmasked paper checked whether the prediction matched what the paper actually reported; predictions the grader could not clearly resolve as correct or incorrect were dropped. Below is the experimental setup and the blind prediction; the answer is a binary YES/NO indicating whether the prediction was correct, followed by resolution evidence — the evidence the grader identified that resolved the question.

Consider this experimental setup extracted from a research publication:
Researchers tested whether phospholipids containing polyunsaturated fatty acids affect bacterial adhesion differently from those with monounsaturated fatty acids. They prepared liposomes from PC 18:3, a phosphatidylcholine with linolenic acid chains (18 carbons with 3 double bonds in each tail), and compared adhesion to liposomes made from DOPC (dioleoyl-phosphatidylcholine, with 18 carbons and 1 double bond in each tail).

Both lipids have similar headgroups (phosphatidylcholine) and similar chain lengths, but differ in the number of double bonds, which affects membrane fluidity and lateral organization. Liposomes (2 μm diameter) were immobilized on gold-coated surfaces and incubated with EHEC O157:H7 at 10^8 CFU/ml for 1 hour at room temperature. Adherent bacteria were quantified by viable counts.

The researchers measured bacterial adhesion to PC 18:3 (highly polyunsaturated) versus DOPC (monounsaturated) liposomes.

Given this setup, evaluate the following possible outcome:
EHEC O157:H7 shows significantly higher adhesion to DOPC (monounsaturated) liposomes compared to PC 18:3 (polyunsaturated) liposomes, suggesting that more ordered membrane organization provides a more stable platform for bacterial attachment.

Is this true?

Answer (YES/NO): YES